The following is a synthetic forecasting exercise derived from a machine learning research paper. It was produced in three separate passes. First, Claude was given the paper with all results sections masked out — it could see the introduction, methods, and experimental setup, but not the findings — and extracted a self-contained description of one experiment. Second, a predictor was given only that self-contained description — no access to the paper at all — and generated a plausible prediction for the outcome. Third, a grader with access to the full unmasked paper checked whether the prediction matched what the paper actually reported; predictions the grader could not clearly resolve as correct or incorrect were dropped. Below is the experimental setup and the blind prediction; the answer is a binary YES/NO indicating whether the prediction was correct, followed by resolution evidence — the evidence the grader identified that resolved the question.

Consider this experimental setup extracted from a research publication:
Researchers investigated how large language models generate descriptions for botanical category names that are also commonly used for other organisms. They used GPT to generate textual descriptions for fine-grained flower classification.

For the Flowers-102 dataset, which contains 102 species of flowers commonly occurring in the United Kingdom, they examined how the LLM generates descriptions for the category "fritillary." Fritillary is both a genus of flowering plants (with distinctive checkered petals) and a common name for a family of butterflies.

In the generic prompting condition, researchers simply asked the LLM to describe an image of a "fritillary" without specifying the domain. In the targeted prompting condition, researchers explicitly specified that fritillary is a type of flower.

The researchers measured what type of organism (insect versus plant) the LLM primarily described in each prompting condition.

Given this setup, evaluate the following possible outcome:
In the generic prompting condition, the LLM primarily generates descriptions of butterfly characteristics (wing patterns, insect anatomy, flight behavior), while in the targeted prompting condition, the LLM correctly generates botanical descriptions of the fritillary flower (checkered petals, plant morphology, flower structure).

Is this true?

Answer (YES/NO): YES